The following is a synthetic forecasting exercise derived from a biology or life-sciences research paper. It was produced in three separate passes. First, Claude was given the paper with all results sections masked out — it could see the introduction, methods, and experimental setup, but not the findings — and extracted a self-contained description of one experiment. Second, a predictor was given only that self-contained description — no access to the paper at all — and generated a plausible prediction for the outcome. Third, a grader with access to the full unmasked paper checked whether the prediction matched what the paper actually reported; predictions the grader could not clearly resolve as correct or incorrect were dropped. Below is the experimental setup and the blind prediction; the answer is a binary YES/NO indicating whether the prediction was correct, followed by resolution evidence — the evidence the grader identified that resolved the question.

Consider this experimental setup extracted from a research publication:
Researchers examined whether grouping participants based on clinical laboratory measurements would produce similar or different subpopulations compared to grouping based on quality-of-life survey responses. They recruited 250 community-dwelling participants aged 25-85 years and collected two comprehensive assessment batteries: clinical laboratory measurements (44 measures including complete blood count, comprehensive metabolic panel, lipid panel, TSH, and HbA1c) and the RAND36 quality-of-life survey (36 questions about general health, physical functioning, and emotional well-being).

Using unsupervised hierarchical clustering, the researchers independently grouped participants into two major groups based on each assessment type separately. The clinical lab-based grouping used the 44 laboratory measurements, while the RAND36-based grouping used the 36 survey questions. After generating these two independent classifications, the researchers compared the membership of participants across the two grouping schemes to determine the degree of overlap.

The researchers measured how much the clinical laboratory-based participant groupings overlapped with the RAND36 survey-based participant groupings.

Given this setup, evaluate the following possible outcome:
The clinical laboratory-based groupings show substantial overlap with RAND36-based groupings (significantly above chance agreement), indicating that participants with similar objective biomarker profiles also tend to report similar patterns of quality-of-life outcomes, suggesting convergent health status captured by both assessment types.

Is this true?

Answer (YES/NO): NO